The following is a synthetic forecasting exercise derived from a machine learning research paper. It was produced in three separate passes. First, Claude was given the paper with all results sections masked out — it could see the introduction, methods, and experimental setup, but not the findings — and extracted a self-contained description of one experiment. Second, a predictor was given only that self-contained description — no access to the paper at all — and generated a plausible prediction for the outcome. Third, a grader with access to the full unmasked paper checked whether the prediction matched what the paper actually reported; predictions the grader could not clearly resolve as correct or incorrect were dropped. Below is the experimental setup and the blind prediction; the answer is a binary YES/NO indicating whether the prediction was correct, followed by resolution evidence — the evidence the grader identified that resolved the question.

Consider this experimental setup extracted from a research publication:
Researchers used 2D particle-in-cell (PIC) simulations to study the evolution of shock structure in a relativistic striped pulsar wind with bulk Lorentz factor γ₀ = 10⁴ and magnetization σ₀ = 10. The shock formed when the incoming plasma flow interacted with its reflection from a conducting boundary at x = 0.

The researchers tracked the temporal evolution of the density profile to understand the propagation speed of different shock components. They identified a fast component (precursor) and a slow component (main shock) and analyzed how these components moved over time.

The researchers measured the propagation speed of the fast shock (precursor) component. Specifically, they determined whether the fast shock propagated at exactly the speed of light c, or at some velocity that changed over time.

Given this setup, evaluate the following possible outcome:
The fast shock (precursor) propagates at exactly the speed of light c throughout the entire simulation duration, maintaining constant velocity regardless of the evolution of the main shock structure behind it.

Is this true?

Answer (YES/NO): NO